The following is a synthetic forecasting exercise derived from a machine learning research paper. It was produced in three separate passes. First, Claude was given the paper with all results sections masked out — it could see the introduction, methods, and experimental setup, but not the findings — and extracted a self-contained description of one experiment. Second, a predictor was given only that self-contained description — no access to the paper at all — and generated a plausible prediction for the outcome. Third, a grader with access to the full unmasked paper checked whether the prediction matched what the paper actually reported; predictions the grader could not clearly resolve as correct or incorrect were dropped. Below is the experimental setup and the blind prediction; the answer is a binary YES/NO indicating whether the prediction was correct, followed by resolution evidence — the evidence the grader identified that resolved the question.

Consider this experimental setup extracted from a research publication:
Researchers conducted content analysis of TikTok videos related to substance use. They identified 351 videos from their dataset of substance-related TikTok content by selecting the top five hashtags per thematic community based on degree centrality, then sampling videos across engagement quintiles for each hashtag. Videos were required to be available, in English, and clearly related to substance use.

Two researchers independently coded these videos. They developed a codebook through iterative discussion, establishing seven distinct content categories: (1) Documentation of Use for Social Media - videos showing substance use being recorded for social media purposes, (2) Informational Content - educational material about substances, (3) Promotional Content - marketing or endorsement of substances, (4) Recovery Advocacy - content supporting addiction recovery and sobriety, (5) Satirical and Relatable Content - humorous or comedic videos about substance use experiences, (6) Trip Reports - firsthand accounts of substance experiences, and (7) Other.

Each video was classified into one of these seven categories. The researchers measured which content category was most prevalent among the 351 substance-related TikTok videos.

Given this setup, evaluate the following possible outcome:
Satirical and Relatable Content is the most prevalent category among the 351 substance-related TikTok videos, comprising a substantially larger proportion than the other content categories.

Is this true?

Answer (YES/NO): NO